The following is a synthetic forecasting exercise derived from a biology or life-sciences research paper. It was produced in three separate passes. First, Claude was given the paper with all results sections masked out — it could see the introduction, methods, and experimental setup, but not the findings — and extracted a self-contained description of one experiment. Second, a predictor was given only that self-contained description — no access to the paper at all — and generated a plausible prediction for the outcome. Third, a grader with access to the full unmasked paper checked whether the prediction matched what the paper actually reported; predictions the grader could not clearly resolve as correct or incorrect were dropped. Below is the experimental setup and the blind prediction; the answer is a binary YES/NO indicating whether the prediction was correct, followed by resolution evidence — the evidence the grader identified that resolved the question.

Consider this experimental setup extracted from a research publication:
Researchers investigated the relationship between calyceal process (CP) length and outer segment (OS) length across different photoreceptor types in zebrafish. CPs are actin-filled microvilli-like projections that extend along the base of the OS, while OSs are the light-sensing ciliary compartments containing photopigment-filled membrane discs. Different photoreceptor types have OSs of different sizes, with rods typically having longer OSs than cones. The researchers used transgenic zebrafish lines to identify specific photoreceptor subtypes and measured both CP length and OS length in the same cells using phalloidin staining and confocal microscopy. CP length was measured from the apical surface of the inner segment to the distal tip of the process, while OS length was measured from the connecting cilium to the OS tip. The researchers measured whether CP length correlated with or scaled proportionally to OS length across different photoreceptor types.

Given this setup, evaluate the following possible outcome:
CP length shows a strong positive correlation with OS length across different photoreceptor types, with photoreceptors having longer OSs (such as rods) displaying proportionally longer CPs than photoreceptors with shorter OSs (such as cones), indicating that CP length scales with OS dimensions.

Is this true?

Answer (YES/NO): NO